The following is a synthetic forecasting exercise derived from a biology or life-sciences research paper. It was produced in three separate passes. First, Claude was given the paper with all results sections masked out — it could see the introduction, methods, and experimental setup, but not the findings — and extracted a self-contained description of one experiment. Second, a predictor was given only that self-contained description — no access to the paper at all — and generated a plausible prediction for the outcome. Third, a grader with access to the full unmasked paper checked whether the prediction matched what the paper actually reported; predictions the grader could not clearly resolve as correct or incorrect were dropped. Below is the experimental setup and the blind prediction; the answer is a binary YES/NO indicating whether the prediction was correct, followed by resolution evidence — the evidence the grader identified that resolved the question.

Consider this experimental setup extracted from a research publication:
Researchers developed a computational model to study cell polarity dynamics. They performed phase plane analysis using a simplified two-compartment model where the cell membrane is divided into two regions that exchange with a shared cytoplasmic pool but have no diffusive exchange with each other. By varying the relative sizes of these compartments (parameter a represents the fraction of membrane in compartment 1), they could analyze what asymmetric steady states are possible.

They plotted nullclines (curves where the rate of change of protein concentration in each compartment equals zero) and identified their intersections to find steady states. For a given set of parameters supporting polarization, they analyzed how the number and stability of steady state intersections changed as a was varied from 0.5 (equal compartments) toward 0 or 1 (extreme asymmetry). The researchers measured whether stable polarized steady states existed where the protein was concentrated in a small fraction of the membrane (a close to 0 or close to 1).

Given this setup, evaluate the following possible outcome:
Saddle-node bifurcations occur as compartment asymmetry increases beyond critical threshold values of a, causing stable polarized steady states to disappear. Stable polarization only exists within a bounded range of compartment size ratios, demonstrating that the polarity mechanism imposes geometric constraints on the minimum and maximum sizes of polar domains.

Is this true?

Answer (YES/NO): NO